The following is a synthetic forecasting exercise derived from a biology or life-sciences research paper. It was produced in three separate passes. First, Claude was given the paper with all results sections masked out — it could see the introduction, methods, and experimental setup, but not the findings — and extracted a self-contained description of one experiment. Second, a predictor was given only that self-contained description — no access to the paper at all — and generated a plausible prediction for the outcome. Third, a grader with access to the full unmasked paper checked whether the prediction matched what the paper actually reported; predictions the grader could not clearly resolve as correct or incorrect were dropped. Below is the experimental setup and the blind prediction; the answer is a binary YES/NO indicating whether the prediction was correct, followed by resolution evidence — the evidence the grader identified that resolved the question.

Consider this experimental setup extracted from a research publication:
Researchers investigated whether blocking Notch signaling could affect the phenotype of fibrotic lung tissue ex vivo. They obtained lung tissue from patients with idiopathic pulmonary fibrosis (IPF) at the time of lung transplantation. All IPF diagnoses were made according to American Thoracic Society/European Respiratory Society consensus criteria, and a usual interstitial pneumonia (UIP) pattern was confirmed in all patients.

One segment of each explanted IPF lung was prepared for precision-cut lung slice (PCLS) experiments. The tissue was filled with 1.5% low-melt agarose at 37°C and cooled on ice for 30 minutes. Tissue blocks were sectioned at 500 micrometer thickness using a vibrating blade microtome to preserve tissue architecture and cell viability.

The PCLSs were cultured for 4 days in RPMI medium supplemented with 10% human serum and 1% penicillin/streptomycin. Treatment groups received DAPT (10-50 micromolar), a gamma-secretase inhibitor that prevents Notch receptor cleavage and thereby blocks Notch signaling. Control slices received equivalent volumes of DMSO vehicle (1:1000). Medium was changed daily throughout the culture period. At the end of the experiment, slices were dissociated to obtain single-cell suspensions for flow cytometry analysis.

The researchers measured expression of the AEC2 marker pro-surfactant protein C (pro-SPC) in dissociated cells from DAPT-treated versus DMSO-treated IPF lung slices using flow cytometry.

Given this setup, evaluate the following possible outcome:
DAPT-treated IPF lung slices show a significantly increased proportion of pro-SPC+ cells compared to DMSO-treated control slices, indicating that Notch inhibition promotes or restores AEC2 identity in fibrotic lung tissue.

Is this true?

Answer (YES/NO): NO